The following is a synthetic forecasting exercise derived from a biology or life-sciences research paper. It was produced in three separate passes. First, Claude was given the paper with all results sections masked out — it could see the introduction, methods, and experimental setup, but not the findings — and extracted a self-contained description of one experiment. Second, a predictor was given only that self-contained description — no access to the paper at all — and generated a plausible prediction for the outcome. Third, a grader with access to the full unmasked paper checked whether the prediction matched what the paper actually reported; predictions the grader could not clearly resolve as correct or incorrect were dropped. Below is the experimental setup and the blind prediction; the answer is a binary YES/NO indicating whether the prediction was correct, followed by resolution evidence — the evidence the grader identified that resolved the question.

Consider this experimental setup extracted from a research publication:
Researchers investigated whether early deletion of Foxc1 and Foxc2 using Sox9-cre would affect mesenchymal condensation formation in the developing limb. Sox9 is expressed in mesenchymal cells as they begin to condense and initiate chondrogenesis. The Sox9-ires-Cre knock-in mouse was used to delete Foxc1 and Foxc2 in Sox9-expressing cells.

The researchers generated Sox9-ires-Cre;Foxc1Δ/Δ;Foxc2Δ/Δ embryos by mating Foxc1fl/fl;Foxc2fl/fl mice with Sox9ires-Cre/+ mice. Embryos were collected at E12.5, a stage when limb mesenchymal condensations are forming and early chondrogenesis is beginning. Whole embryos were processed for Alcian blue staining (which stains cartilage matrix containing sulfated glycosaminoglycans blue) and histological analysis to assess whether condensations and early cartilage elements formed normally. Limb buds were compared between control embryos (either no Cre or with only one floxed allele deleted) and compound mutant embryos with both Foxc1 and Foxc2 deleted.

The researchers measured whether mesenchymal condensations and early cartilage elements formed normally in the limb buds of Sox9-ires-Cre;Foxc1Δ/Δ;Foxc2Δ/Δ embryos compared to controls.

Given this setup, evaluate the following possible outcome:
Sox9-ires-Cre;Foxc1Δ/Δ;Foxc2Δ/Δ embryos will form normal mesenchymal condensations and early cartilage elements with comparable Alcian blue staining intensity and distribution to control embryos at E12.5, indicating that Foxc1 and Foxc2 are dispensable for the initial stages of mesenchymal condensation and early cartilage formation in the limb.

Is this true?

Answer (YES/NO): YES